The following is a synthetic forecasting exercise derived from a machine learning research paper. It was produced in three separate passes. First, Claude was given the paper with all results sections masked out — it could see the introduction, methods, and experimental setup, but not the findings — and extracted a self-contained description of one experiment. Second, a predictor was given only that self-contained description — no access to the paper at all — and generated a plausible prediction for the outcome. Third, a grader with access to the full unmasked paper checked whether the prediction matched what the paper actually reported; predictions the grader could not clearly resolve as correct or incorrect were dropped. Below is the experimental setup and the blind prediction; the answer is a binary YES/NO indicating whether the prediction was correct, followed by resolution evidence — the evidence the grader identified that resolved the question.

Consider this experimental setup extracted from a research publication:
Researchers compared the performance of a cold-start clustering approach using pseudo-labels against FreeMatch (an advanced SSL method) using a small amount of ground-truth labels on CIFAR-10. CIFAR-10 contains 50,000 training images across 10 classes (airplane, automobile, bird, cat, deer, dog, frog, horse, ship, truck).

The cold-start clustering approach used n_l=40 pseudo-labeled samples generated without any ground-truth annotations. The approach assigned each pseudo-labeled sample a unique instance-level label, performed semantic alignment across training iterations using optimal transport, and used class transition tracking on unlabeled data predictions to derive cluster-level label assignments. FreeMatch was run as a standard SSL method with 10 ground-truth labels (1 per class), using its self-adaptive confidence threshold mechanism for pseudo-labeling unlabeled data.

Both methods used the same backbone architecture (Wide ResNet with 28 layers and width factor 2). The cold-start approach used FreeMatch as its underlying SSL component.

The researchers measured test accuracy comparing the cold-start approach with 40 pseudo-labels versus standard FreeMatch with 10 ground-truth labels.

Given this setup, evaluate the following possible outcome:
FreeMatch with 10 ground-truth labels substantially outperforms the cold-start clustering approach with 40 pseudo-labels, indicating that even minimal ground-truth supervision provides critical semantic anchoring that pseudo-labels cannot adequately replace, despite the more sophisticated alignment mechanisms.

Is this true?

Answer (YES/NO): NO